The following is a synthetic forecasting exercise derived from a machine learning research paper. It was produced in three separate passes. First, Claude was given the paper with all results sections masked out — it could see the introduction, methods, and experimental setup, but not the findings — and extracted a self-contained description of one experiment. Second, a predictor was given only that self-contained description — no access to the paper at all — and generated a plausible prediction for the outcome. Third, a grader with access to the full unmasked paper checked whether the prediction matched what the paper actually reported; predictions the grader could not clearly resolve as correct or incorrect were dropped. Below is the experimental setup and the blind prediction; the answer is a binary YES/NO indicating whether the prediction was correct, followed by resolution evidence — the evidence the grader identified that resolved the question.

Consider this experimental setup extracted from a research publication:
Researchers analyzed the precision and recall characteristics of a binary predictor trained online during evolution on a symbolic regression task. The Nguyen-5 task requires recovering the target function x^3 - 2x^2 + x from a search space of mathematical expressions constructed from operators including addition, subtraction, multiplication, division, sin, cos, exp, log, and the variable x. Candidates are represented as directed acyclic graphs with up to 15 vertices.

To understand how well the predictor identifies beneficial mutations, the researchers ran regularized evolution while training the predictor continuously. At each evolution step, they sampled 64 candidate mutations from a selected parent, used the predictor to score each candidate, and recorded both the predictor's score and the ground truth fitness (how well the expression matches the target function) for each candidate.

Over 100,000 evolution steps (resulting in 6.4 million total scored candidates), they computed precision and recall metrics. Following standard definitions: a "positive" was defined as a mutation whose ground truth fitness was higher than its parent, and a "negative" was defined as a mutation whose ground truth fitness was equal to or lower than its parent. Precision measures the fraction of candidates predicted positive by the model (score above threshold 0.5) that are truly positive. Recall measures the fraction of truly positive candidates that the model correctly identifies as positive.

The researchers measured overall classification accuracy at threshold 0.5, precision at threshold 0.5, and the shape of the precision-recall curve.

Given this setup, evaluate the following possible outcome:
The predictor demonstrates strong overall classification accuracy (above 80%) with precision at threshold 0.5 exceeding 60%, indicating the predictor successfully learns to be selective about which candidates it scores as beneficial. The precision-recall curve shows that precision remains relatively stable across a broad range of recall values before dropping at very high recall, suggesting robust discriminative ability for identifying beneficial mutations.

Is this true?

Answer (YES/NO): NO